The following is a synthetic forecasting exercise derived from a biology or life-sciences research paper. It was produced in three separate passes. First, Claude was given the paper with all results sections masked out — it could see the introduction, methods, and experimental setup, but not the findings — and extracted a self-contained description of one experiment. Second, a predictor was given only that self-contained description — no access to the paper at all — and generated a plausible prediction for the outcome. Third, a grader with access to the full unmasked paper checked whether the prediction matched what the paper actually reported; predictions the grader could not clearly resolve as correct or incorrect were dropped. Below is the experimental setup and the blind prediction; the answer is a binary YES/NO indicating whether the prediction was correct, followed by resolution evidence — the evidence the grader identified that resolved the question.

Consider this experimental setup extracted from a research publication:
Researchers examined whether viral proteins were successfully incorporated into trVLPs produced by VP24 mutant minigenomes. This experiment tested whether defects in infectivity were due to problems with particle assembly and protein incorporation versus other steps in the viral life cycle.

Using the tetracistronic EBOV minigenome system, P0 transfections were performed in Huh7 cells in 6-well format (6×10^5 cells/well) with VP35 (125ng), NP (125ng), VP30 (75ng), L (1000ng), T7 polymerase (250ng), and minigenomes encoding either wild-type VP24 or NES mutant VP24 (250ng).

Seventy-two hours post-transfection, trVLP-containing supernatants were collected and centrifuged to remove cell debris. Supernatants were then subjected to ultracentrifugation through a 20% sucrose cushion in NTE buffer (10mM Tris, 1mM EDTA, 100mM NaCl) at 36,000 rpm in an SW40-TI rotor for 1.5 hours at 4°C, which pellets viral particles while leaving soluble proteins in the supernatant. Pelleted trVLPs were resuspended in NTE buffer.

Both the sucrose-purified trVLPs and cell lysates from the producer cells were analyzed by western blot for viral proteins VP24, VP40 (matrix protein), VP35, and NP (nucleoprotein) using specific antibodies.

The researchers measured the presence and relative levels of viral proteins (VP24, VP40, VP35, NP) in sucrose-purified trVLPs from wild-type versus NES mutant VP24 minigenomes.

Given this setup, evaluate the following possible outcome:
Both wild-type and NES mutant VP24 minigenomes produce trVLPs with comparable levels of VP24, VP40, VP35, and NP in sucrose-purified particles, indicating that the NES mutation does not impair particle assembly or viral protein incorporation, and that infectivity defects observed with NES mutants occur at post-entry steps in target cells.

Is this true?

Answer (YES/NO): NO